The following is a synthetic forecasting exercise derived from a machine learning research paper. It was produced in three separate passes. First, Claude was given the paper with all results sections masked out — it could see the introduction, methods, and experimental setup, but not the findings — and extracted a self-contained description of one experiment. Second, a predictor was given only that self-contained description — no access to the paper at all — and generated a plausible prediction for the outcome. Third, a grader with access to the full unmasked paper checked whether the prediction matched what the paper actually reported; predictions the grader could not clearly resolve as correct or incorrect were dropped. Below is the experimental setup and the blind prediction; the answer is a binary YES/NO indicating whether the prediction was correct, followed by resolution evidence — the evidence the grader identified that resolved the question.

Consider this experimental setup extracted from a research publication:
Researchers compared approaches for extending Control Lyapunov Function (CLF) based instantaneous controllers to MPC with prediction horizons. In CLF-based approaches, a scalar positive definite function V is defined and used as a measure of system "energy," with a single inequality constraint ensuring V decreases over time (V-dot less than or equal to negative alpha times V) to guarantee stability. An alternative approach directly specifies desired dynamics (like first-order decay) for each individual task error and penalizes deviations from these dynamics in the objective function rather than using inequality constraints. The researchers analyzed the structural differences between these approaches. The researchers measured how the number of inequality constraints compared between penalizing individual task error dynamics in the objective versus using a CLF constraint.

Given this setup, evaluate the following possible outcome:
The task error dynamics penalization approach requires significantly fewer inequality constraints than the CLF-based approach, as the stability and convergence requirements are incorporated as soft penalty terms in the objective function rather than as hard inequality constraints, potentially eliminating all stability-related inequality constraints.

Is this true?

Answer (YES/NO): YES